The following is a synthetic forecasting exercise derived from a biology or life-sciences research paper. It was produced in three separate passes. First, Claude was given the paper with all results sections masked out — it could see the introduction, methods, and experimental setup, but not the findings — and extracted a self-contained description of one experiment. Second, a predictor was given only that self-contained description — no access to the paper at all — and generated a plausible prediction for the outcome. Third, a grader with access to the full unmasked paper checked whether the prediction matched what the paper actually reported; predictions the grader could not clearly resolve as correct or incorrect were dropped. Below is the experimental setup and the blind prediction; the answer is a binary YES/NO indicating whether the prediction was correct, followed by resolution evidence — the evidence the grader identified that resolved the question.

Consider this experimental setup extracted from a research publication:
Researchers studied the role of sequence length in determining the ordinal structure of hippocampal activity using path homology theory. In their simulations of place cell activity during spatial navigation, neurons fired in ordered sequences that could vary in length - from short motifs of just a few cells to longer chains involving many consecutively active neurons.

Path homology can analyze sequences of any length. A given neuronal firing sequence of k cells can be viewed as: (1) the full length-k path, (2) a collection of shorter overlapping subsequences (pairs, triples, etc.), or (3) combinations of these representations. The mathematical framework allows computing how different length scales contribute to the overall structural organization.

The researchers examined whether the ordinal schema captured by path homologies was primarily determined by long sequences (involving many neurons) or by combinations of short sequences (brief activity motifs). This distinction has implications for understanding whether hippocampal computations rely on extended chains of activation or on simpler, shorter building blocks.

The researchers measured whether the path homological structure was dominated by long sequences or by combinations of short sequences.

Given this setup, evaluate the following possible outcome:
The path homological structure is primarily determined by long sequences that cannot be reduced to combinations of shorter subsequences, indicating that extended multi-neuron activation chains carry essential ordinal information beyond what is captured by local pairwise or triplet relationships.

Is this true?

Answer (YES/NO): NO